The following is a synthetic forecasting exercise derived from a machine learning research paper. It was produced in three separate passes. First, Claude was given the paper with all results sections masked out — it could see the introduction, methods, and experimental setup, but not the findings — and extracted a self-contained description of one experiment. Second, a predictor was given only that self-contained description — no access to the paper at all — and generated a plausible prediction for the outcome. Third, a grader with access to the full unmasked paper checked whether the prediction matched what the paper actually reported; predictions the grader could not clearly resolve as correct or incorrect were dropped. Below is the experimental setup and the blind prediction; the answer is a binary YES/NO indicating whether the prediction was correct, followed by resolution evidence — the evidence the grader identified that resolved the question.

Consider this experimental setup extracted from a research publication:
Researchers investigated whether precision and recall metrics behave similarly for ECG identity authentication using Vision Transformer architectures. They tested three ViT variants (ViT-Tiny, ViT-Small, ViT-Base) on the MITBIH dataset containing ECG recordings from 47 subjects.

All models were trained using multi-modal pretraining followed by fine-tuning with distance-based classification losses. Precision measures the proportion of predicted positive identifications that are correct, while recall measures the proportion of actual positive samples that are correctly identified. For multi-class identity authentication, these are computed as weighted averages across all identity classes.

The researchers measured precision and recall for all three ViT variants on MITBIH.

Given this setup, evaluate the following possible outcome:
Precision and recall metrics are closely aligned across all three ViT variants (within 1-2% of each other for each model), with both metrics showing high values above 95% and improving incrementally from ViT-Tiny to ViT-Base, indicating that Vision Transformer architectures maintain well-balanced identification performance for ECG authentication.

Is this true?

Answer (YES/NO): NO